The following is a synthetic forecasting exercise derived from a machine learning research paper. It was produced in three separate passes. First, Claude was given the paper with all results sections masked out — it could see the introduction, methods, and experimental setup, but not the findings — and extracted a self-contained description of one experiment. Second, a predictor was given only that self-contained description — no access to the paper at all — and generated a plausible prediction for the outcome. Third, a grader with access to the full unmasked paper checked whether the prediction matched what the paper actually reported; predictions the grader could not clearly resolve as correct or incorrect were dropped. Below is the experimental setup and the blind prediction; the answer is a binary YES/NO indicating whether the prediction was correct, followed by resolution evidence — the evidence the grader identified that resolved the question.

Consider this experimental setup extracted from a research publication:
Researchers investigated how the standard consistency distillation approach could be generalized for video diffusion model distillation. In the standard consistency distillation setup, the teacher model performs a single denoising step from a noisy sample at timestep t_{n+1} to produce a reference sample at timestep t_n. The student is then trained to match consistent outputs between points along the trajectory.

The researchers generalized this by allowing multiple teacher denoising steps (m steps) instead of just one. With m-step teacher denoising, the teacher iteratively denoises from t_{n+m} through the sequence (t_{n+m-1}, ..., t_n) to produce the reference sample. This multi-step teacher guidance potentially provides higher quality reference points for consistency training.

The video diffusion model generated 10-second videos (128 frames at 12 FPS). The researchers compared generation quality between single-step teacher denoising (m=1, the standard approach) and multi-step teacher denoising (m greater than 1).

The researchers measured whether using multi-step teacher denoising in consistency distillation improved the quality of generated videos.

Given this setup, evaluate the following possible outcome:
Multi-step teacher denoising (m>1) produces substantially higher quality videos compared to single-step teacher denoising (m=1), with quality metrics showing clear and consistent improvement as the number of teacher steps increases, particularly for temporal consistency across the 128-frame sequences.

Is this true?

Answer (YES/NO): NO